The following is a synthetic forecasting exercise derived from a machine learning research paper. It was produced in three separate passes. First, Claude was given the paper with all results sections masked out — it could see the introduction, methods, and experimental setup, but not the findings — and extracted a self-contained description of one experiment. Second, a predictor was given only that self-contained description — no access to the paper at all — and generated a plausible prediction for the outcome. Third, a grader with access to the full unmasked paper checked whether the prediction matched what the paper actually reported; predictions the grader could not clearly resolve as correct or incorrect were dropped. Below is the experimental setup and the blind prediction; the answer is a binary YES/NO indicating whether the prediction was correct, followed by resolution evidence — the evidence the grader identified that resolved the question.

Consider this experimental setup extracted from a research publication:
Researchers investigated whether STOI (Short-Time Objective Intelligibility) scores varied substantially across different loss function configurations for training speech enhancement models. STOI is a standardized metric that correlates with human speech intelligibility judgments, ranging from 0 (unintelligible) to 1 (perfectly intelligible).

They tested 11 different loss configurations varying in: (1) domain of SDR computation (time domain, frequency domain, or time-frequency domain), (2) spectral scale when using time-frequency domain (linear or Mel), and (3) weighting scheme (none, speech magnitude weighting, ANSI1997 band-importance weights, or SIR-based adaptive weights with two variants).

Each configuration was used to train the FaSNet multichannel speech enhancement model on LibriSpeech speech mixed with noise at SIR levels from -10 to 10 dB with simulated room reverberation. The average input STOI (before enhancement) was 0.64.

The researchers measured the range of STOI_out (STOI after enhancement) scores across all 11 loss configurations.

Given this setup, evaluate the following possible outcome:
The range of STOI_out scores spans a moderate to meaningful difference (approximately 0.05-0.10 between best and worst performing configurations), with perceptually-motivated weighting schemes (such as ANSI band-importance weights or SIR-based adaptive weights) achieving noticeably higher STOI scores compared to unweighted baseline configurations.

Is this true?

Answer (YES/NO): NO